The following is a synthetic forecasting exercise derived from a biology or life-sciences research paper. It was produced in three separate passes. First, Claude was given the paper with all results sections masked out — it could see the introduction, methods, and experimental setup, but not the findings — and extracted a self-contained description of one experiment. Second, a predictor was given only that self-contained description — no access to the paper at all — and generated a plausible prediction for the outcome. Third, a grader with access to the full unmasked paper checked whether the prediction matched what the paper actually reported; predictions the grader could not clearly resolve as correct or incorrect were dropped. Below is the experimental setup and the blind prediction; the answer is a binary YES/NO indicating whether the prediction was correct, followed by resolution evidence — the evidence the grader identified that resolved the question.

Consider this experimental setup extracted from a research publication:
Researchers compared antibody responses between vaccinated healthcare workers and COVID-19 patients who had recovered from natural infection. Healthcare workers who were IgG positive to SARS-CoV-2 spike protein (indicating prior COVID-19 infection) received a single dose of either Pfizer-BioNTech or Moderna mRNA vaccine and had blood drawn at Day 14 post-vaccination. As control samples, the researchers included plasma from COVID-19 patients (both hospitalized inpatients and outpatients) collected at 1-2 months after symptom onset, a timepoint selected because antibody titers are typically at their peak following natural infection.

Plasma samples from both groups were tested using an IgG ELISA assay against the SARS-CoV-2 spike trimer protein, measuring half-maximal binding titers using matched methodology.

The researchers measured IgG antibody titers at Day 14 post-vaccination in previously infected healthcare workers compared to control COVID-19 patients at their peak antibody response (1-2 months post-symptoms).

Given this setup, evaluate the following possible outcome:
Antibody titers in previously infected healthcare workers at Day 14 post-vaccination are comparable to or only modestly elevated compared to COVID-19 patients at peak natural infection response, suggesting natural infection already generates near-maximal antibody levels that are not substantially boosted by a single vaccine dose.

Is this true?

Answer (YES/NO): NO